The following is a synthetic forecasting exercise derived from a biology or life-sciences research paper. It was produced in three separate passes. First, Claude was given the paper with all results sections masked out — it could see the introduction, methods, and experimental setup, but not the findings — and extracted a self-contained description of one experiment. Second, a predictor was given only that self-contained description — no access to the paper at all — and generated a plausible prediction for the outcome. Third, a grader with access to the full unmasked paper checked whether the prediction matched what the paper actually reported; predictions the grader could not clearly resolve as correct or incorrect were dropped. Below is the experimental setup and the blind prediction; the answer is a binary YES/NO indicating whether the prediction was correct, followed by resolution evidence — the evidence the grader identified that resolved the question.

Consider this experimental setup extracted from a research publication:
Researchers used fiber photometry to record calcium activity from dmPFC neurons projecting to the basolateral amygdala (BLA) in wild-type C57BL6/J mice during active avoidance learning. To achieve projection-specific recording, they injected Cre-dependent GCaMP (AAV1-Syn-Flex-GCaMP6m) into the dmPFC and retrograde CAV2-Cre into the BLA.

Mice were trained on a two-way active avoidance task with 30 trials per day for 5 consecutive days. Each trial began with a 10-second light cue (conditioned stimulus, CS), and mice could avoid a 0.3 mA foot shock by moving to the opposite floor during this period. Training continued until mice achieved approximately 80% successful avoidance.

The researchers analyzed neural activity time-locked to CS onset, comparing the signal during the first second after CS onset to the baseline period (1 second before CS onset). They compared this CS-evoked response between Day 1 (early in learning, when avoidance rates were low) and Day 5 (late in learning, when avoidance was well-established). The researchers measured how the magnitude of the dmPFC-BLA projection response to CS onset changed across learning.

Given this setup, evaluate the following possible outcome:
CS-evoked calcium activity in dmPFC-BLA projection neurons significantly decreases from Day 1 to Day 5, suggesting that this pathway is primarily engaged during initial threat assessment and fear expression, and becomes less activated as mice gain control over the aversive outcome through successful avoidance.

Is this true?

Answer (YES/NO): NO